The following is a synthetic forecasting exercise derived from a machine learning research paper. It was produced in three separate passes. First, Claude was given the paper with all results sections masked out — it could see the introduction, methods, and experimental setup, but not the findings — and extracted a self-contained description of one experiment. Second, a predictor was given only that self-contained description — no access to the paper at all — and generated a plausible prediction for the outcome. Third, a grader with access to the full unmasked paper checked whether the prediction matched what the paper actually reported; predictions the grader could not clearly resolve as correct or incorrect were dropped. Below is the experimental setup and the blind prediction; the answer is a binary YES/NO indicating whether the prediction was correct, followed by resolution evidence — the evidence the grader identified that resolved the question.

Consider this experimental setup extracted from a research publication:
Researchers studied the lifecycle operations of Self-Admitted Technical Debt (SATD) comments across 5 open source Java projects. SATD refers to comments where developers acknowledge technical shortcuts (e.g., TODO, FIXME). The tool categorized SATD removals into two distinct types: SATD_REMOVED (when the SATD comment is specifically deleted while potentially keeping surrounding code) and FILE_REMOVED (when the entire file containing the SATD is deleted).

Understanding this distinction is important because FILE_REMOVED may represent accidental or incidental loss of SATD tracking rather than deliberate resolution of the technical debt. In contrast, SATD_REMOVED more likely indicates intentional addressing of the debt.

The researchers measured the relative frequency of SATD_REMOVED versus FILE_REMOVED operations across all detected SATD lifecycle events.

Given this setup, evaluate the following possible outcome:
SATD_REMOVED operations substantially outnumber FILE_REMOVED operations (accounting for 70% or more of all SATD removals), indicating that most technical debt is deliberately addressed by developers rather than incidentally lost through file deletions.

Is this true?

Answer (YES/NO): YES